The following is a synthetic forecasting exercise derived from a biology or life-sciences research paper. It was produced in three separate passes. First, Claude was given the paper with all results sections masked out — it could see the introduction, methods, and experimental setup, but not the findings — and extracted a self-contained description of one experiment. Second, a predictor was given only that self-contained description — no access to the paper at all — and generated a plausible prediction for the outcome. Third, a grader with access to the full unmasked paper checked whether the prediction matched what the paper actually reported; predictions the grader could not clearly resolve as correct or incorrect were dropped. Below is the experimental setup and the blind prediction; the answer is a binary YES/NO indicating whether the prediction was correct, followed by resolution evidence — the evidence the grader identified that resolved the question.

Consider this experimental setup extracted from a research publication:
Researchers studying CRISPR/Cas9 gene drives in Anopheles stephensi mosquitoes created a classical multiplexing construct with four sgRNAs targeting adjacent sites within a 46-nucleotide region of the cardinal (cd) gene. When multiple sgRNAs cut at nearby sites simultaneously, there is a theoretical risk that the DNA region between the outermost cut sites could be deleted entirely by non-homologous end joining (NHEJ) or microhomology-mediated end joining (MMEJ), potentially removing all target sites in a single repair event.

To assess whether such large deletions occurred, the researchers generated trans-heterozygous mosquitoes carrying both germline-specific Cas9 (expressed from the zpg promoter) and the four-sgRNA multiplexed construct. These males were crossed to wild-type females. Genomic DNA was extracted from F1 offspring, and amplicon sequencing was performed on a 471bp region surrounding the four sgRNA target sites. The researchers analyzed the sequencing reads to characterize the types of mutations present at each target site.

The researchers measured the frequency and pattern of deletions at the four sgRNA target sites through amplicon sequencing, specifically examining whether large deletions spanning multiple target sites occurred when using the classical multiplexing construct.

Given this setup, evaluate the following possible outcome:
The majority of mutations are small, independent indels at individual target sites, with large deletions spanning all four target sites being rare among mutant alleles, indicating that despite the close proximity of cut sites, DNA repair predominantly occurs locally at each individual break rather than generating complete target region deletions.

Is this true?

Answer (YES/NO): NO